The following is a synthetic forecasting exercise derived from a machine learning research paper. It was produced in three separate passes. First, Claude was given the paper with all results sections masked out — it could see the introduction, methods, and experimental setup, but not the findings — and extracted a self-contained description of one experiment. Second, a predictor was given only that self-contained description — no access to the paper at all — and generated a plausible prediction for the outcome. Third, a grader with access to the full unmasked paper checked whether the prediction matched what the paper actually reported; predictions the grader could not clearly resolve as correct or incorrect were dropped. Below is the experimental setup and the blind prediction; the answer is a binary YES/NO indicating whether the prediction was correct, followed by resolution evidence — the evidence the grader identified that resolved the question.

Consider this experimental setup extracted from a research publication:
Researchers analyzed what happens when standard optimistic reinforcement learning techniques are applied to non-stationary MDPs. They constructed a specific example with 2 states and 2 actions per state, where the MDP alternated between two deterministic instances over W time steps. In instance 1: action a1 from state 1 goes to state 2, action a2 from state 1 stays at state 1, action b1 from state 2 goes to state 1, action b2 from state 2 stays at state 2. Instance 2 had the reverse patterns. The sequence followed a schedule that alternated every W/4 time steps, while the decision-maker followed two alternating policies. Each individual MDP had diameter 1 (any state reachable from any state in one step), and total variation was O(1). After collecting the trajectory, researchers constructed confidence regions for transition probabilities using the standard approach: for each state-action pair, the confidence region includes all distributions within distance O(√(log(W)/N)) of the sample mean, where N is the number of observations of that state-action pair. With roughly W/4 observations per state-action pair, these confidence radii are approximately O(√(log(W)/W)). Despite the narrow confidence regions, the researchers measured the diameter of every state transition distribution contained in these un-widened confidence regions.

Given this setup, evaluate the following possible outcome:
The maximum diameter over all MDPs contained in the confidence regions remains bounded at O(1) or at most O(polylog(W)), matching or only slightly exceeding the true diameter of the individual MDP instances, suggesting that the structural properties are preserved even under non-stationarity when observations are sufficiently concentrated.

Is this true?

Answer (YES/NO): NO